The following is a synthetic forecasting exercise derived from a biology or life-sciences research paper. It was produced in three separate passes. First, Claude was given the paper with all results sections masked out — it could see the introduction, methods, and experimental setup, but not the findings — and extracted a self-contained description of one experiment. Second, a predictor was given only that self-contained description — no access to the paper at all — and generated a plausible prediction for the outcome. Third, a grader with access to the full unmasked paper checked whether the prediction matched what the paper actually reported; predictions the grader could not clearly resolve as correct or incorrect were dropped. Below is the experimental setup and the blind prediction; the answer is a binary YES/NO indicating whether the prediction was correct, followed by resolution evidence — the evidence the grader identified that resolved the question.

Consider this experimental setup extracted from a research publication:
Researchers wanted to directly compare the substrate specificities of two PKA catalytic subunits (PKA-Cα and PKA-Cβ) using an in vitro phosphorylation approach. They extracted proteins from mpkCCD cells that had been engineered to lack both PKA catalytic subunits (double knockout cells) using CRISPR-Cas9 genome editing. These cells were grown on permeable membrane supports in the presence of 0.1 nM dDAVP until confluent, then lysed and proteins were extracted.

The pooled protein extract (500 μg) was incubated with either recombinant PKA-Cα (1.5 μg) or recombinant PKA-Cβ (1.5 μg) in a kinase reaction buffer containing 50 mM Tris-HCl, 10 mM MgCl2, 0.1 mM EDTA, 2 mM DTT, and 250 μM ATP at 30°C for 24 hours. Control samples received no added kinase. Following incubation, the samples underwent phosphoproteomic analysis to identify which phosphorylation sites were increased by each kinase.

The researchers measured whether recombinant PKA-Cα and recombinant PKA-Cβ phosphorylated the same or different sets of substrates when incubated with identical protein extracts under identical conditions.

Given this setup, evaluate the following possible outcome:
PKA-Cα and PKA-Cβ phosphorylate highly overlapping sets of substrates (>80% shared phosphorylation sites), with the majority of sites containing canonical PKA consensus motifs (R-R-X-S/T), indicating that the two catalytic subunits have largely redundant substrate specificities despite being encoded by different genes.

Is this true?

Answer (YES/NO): YES